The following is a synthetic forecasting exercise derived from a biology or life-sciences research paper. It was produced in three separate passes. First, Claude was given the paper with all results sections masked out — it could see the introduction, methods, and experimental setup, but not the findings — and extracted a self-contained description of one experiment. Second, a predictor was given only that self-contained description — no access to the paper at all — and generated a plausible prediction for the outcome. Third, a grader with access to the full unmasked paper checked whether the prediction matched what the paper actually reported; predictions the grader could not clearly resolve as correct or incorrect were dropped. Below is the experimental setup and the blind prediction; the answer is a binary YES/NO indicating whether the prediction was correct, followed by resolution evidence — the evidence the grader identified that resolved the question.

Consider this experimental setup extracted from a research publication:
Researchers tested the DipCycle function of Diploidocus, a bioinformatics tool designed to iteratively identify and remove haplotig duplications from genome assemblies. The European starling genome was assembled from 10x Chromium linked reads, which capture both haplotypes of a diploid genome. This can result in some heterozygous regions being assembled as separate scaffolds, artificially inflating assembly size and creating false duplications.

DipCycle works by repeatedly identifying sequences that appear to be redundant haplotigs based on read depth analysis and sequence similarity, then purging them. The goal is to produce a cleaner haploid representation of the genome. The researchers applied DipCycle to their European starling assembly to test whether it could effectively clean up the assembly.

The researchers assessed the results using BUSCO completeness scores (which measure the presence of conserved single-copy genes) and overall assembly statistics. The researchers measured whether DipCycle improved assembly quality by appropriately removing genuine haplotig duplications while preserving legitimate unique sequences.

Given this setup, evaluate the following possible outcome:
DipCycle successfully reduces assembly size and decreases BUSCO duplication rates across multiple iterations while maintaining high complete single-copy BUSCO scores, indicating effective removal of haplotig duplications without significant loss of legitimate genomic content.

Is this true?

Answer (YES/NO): NO